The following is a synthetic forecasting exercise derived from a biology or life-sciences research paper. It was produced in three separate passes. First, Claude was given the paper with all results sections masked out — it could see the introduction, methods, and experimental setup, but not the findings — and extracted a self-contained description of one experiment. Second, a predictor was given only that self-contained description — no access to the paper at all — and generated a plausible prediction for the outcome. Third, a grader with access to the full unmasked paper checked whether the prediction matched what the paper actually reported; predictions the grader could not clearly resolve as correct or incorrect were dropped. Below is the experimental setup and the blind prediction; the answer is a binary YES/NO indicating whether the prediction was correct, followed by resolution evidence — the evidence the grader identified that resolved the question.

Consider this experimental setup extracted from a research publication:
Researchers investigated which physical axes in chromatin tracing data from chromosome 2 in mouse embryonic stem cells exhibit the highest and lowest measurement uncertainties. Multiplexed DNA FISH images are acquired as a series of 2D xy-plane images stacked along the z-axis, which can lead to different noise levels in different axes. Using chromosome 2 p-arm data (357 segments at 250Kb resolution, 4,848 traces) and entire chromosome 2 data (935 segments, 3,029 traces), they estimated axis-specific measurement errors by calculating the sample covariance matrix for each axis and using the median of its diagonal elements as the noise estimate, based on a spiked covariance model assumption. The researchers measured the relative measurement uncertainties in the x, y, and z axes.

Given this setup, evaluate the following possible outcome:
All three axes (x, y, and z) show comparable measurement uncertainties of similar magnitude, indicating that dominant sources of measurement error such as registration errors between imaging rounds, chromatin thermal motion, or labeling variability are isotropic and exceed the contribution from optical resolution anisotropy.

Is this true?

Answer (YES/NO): NO